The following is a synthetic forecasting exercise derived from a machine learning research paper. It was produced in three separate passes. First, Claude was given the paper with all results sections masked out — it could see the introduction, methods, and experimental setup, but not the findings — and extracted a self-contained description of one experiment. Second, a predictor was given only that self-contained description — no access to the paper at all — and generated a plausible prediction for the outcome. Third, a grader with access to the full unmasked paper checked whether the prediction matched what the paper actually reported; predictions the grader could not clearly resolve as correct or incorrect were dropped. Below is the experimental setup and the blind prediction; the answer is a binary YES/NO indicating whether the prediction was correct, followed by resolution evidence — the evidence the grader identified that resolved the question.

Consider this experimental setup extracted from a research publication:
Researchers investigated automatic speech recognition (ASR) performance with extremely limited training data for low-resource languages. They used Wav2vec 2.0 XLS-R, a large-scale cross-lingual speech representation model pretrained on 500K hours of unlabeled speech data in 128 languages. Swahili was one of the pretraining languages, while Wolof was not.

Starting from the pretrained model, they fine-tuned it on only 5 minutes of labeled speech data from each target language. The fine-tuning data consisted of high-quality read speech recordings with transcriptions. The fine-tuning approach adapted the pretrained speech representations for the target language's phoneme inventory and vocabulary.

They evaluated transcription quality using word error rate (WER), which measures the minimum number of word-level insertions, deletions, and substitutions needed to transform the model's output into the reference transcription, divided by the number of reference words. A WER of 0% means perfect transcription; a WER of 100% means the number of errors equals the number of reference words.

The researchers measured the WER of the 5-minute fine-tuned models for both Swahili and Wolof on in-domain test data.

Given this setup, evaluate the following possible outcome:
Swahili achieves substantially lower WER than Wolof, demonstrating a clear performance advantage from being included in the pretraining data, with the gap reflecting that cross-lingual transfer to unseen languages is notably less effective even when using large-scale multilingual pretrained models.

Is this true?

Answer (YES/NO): NO